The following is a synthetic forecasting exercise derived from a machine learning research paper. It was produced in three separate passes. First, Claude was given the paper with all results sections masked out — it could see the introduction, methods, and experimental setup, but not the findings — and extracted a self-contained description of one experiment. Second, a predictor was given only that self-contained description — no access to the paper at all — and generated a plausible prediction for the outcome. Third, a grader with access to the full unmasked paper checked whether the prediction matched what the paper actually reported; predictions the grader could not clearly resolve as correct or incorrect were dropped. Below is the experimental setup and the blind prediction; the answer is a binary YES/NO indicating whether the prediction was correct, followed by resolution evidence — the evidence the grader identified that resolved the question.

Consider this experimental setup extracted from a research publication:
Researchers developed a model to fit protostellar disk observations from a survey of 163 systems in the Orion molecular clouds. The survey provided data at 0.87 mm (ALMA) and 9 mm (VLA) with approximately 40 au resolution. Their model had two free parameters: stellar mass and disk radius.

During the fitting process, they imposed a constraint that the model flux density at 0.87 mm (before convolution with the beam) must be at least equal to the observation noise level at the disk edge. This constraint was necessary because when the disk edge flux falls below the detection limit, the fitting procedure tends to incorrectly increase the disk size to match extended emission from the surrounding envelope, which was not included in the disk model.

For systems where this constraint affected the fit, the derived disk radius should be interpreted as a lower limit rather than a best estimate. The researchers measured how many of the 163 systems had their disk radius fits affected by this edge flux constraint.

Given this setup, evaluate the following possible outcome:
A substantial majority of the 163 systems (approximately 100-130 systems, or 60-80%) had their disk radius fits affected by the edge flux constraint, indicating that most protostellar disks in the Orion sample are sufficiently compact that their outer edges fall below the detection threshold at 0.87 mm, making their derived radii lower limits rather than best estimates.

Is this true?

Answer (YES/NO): NO